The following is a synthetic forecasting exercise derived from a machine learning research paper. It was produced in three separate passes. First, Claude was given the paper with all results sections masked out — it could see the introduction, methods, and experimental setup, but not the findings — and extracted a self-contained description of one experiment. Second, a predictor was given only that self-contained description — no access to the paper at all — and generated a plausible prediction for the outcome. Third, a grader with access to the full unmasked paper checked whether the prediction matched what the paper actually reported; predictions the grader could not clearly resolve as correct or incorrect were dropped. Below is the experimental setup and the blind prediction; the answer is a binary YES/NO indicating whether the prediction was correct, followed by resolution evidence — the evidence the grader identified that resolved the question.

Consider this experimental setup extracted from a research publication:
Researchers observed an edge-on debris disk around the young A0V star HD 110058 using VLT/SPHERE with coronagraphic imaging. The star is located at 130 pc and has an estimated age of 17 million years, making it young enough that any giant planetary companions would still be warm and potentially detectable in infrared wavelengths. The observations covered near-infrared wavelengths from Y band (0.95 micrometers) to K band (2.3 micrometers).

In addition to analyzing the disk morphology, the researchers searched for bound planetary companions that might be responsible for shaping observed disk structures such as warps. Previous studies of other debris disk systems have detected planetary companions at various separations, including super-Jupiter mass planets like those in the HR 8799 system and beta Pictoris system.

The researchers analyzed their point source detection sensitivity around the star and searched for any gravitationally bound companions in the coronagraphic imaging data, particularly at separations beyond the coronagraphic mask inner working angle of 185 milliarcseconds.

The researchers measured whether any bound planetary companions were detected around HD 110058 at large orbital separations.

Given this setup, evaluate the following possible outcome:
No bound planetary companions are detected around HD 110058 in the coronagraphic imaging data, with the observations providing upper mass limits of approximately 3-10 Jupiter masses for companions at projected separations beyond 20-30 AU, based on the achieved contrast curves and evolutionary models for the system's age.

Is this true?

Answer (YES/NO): NO